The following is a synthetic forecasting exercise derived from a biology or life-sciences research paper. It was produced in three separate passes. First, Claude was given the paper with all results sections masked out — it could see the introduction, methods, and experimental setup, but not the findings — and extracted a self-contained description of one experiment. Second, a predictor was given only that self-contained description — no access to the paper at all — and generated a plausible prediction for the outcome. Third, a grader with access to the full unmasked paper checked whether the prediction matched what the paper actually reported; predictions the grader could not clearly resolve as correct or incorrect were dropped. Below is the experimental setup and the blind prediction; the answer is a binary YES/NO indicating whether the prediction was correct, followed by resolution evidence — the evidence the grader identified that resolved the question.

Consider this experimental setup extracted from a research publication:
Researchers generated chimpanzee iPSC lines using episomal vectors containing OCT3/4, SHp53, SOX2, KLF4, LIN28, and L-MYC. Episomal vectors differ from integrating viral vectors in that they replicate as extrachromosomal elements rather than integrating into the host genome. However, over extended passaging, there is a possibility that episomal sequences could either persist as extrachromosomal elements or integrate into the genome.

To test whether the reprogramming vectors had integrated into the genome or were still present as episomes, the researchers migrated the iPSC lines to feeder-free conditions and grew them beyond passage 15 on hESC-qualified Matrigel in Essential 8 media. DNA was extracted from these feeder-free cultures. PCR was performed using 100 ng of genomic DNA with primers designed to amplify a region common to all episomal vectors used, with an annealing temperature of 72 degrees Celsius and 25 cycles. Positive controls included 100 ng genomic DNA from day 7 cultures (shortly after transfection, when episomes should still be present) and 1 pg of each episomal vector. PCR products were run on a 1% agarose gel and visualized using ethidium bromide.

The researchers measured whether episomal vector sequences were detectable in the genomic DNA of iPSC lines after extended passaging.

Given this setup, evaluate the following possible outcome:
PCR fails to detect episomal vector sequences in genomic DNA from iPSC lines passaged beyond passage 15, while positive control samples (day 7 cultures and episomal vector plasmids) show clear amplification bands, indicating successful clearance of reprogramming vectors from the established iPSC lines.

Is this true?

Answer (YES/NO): YES